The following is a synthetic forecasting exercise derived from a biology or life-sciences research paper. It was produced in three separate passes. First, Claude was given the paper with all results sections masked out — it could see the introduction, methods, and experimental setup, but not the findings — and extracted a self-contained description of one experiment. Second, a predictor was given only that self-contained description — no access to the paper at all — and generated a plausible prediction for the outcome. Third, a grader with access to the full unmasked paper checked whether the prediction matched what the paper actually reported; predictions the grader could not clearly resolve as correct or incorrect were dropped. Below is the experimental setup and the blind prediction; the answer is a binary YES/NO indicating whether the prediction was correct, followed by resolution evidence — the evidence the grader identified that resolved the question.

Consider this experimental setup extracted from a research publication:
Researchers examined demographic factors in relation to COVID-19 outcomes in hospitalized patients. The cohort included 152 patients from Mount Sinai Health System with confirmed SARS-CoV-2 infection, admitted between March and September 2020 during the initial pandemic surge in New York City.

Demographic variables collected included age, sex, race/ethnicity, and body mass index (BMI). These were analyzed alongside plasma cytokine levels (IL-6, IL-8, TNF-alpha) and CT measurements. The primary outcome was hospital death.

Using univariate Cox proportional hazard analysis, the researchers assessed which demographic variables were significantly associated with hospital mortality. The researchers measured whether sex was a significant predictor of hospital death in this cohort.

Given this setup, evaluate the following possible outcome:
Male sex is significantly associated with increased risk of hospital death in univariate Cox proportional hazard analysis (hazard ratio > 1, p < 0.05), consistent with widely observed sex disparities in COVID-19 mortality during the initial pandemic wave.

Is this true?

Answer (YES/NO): NO